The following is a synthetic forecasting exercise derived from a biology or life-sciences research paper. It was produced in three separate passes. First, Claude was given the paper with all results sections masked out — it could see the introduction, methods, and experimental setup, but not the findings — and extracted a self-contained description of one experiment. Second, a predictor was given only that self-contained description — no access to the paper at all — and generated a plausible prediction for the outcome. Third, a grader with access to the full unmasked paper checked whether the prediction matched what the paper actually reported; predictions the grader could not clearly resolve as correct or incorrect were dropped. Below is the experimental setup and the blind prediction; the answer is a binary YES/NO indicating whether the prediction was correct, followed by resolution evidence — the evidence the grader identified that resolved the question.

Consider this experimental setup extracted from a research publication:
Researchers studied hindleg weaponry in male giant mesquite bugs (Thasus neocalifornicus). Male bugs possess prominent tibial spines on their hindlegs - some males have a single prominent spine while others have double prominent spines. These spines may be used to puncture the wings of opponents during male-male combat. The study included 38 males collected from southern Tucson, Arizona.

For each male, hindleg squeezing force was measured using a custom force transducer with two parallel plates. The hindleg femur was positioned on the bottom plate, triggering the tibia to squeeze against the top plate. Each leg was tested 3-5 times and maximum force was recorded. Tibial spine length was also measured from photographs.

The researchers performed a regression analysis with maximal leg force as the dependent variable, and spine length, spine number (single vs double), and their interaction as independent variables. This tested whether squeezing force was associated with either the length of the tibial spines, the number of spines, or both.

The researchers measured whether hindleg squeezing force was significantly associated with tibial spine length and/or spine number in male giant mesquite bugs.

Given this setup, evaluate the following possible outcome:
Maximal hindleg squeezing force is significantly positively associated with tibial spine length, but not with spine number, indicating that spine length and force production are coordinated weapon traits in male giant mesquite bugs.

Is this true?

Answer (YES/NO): NO